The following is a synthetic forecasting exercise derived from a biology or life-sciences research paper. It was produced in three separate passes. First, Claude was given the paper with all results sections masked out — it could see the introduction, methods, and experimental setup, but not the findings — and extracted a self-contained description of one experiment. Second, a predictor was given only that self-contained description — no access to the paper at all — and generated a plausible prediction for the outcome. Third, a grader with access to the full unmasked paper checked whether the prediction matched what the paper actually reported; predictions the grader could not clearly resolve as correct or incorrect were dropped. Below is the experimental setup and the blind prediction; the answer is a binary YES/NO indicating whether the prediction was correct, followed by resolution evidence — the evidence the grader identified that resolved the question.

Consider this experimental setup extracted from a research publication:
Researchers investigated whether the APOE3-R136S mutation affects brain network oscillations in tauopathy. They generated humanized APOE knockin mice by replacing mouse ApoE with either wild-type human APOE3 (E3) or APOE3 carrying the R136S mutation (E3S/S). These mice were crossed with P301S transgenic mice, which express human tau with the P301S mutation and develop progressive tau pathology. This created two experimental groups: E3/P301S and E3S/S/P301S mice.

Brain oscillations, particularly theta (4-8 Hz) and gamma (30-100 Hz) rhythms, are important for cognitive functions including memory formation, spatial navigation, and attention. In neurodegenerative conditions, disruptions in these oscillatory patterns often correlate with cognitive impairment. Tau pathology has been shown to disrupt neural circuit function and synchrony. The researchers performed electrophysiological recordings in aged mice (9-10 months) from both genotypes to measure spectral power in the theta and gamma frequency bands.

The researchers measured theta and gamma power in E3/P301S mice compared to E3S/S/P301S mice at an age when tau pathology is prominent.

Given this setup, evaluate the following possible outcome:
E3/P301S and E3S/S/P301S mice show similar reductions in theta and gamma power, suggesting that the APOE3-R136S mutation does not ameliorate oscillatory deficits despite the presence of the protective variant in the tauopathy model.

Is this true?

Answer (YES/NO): NO